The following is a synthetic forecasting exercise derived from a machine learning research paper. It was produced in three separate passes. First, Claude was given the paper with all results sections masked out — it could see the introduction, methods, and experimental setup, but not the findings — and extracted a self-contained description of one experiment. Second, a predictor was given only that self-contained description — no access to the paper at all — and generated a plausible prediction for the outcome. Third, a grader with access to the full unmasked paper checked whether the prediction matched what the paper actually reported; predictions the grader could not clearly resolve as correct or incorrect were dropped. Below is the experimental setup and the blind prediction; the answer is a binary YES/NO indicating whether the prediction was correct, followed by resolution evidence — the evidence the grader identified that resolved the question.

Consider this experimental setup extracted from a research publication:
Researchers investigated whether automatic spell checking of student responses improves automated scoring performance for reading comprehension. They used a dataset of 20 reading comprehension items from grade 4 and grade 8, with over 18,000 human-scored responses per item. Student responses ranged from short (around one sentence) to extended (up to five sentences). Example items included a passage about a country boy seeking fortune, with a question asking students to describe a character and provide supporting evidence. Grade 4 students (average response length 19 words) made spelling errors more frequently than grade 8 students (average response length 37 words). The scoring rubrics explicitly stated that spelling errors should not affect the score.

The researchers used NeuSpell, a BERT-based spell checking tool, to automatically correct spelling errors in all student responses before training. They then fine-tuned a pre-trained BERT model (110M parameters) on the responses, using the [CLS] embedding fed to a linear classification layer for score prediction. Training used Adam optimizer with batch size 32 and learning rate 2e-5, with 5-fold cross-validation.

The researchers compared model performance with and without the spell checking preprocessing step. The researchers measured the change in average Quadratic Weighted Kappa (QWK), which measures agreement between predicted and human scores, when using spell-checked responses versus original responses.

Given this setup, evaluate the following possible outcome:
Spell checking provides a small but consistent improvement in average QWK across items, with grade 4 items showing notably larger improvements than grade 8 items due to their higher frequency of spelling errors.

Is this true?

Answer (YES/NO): NO